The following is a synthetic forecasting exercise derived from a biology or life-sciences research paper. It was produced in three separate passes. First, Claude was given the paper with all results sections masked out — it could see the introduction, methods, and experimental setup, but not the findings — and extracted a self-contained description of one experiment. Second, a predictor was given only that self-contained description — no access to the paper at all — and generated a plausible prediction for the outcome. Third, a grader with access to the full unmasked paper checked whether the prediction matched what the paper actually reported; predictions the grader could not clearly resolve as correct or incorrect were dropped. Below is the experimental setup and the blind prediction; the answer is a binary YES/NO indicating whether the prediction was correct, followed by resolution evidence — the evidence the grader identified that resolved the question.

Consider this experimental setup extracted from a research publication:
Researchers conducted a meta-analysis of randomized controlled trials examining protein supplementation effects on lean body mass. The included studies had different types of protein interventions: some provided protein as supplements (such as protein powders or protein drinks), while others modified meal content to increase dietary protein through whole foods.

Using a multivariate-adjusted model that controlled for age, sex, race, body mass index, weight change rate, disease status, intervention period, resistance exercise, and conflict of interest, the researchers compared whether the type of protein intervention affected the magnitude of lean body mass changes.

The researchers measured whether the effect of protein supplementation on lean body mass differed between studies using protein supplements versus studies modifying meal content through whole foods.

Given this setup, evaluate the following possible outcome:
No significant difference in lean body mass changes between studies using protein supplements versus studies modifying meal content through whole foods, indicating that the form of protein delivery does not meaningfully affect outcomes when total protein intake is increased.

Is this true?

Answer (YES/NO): NO